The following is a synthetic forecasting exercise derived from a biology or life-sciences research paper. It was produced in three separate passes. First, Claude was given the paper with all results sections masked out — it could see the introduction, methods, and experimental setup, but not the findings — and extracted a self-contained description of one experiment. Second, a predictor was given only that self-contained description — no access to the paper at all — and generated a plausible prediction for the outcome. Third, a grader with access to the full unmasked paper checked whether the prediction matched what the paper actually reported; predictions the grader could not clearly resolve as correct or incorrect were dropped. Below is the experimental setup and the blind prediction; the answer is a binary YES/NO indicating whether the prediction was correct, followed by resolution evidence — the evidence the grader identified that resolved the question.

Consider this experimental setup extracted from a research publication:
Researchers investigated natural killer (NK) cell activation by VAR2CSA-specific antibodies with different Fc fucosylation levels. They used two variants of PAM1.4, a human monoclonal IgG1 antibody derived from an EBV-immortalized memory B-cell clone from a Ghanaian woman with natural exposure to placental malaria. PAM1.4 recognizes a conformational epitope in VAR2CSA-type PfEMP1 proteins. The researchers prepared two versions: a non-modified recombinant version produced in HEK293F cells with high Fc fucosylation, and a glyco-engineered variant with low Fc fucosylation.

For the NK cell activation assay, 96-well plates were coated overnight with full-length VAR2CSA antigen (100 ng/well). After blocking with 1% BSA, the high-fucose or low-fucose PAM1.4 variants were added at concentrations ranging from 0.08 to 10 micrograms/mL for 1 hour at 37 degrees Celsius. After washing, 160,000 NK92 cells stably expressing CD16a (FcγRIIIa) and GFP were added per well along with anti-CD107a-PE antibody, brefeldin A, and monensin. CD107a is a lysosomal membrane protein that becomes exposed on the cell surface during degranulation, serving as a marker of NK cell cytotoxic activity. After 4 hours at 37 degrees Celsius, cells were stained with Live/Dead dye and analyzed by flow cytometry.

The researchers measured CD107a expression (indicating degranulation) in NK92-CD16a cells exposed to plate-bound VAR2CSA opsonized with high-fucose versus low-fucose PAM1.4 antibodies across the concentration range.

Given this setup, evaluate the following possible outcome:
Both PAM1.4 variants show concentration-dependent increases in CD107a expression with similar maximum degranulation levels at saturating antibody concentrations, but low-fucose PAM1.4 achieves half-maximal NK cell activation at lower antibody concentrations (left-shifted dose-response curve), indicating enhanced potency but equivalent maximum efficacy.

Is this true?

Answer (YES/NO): NO